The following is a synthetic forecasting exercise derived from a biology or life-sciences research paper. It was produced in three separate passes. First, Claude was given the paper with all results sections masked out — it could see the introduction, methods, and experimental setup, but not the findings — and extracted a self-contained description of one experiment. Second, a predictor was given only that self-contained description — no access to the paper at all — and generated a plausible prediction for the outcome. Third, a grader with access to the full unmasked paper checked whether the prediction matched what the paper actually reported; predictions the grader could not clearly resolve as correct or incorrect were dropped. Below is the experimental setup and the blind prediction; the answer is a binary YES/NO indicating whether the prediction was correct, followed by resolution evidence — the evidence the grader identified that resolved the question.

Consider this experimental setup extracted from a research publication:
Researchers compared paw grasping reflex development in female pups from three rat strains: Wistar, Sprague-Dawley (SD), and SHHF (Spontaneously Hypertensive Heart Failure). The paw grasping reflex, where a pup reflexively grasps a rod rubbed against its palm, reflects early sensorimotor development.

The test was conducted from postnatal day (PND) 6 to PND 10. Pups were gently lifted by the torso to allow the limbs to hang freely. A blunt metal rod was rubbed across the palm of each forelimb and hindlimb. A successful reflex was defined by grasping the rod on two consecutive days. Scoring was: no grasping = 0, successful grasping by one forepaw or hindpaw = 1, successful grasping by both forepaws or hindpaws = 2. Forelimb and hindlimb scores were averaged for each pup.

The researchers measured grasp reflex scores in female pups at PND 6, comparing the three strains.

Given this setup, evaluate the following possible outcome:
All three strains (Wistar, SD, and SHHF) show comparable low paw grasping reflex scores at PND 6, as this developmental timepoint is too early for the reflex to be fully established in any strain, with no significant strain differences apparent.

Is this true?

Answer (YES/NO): NO